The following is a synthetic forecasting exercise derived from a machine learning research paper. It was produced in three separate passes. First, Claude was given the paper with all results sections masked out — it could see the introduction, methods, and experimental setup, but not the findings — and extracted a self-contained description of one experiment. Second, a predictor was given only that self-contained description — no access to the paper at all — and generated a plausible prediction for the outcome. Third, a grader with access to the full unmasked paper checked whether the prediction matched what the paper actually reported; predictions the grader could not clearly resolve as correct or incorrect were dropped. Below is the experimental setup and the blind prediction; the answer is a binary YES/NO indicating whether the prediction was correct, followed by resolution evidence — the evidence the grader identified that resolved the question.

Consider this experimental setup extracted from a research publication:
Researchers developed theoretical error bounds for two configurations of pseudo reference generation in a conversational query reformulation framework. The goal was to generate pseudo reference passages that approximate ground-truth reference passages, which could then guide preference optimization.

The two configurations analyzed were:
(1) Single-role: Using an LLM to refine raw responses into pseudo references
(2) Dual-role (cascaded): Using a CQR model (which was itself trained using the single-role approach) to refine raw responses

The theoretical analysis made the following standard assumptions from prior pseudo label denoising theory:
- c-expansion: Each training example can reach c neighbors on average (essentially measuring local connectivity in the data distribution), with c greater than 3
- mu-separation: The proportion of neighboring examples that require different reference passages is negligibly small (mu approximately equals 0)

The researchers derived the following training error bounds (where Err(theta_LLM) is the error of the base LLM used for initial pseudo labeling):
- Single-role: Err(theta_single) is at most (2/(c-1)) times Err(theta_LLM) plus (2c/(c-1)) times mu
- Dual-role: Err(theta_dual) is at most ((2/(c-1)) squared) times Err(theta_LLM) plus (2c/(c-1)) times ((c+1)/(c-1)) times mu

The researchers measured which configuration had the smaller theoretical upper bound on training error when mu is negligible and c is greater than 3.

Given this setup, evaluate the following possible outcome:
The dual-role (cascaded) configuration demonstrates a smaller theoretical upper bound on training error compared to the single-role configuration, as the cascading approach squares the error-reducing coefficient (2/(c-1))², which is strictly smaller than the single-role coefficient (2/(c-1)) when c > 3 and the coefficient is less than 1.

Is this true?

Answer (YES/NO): YES